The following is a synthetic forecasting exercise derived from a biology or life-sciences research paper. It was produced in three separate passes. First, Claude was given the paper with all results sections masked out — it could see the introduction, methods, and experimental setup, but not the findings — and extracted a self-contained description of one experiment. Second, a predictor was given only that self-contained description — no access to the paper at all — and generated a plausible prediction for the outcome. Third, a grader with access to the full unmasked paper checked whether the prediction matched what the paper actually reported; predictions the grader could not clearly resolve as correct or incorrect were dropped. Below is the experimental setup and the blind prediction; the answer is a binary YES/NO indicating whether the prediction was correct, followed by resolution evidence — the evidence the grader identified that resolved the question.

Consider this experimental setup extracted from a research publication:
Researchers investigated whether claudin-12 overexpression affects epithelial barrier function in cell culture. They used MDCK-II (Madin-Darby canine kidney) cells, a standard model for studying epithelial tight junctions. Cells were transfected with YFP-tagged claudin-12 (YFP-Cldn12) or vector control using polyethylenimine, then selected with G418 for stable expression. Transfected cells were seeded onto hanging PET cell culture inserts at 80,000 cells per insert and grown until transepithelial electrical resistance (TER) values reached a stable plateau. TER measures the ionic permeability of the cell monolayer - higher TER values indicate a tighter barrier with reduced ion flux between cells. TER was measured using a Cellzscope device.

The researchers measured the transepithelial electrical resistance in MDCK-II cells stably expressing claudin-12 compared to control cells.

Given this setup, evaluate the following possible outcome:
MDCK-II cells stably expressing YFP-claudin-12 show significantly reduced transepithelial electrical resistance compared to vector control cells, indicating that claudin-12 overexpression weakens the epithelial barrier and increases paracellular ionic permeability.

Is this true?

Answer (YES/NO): NO